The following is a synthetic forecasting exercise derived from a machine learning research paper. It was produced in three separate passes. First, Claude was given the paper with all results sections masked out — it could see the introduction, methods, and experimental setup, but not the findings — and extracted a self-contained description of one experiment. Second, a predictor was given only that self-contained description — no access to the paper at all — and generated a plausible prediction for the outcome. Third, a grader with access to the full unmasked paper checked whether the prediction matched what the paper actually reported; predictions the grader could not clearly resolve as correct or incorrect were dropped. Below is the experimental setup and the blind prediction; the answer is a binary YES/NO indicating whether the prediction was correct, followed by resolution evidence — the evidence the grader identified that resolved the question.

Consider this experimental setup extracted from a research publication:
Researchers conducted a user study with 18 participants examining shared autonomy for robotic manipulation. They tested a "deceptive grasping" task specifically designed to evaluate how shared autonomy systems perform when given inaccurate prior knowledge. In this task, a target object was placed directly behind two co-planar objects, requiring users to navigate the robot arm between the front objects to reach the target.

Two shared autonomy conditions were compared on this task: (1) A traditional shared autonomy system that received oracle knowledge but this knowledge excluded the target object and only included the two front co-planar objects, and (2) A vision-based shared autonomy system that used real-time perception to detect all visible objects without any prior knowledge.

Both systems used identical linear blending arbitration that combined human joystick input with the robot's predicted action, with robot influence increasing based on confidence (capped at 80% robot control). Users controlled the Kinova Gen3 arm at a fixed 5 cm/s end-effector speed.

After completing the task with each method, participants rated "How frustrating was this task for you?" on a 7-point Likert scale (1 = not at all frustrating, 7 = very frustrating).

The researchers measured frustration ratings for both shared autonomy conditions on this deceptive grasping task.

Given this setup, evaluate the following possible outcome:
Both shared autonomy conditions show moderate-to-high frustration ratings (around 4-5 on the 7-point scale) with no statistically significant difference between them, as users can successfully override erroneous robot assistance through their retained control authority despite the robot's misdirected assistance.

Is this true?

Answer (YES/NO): NO